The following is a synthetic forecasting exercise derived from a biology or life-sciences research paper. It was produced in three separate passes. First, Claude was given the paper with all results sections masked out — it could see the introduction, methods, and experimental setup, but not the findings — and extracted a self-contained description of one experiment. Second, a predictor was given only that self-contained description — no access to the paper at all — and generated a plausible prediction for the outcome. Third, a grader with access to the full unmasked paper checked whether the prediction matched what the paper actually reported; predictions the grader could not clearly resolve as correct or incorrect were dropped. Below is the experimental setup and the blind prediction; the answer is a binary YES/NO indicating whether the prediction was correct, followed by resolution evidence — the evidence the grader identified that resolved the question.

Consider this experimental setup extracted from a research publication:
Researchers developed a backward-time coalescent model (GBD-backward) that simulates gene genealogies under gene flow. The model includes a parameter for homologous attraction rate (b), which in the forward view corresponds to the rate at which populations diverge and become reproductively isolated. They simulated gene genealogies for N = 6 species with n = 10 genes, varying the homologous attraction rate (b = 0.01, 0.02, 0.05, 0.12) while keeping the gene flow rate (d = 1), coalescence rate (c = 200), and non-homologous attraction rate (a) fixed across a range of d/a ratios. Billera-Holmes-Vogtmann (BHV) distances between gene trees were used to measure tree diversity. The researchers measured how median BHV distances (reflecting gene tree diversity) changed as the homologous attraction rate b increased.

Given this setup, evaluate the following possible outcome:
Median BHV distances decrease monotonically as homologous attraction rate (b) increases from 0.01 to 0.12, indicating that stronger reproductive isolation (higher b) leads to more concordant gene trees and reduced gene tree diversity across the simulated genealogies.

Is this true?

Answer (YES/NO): NO